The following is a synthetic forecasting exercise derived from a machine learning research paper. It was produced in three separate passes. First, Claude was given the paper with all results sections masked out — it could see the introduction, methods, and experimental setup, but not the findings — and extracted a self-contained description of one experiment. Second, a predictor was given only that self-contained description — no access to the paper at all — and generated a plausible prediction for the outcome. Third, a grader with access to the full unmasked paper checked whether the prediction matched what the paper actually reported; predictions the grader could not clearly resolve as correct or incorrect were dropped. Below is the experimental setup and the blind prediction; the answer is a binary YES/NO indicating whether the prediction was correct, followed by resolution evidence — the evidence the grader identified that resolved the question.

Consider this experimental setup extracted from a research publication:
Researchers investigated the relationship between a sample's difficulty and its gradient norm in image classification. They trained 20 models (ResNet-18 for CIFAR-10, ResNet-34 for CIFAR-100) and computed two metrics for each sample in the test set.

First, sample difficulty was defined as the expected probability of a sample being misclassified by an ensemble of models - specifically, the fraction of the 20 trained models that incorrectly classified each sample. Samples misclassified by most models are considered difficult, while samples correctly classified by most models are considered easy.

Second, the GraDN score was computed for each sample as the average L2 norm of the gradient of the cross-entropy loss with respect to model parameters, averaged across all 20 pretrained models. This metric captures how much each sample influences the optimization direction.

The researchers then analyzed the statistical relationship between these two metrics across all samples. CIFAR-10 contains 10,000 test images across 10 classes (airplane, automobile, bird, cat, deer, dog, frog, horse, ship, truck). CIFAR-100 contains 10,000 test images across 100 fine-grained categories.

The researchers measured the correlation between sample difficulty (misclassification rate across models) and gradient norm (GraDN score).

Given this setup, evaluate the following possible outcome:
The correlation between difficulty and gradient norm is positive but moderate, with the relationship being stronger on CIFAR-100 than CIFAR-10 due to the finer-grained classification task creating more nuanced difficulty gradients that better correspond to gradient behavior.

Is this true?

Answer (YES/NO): NO